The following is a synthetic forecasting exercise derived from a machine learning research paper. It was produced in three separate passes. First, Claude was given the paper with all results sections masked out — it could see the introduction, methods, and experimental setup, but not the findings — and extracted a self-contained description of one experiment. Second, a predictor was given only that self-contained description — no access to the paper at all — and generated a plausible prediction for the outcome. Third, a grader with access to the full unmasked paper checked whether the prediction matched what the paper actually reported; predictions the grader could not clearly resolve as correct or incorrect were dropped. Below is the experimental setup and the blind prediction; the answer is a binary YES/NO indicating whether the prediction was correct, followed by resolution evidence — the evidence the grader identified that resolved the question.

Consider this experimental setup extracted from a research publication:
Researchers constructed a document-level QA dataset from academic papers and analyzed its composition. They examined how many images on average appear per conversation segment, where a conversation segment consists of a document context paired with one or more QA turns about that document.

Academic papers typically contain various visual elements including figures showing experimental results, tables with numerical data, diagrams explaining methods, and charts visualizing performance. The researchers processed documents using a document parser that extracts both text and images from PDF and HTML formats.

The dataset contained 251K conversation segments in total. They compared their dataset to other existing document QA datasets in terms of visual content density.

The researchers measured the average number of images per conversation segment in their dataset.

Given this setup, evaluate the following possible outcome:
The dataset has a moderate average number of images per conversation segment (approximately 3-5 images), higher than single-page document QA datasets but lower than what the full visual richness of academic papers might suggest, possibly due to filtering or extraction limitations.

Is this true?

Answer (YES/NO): YES